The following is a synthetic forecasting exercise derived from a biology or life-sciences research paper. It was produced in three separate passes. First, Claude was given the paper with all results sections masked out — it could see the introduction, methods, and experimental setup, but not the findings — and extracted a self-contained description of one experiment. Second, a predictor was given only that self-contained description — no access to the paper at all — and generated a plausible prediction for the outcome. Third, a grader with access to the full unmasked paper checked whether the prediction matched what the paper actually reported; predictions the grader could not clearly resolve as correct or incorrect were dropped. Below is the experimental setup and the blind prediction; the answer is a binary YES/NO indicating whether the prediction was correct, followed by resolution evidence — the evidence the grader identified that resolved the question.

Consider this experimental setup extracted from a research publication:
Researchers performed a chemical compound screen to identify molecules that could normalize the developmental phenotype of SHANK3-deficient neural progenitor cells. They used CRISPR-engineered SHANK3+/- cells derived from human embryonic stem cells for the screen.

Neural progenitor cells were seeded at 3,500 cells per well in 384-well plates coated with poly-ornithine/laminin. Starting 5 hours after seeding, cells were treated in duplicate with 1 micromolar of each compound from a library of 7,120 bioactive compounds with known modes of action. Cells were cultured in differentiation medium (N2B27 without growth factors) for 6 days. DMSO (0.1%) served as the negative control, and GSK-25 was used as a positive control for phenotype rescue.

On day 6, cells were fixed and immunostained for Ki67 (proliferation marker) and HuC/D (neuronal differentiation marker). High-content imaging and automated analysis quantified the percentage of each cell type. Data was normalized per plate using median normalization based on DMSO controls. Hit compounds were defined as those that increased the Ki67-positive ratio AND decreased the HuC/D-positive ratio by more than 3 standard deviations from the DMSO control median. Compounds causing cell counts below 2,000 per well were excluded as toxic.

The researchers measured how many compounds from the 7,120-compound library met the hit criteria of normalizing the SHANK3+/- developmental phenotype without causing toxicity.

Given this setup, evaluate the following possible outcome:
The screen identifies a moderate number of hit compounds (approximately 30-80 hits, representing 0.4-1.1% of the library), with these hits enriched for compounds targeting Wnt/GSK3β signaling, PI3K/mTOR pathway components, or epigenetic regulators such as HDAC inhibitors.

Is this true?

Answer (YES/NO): NO